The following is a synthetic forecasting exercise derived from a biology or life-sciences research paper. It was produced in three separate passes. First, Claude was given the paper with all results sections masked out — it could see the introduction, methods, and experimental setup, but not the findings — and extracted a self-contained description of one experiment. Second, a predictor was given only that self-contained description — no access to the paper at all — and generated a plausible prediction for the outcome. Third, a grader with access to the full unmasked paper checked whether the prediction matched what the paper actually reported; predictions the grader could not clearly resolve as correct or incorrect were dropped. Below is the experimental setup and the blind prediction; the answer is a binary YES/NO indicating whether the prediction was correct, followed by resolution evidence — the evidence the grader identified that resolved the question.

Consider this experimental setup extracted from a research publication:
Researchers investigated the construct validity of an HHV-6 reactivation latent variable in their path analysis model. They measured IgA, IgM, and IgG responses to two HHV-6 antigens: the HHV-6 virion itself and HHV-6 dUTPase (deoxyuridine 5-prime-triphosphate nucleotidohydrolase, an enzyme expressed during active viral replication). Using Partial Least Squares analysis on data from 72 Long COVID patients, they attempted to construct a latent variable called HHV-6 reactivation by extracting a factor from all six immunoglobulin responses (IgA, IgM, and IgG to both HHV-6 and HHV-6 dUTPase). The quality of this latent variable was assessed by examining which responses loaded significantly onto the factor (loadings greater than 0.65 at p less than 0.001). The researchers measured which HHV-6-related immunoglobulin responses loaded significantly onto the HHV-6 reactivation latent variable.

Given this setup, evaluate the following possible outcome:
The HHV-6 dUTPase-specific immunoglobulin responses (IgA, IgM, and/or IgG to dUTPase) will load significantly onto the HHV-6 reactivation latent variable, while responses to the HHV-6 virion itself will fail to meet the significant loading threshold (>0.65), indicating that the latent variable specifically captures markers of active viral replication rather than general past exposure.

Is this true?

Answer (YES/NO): NO